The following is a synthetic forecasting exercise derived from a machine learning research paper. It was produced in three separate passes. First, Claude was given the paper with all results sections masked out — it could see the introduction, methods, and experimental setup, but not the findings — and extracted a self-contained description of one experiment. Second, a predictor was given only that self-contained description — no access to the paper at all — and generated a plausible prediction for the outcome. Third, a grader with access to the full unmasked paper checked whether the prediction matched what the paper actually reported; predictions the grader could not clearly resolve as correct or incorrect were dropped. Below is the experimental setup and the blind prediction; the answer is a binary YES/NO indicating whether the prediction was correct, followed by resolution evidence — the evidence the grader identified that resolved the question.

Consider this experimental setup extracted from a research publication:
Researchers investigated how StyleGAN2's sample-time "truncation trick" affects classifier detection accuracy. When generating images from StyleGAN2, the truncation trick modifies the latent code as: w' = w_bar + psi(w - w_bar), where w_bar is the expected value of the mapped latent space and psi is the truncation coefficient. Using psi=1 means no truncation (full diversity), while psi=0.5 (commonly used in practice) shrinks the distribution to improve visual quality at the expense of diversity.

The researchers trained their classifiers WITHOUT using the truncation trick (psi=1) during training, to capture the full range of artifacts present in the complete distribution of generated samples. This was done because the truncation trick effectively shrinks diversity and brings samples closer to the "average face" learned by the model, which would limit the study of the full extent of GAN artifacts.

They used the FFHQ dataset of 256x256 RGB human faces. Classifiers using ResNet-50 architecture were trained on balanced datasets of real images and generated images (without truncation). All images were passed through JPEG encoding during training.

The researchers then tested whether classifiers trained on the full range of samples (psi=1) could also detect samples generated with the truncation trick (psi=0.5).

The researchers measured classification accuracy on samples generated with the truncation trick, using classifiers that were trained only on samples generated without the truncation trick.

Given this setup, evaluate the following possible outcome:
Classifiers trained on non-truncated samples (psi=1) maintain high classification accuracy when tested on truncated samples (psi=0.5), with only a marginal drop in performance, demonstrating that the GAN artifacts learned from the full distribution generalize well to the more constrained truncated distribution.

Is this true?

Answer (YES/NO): NO